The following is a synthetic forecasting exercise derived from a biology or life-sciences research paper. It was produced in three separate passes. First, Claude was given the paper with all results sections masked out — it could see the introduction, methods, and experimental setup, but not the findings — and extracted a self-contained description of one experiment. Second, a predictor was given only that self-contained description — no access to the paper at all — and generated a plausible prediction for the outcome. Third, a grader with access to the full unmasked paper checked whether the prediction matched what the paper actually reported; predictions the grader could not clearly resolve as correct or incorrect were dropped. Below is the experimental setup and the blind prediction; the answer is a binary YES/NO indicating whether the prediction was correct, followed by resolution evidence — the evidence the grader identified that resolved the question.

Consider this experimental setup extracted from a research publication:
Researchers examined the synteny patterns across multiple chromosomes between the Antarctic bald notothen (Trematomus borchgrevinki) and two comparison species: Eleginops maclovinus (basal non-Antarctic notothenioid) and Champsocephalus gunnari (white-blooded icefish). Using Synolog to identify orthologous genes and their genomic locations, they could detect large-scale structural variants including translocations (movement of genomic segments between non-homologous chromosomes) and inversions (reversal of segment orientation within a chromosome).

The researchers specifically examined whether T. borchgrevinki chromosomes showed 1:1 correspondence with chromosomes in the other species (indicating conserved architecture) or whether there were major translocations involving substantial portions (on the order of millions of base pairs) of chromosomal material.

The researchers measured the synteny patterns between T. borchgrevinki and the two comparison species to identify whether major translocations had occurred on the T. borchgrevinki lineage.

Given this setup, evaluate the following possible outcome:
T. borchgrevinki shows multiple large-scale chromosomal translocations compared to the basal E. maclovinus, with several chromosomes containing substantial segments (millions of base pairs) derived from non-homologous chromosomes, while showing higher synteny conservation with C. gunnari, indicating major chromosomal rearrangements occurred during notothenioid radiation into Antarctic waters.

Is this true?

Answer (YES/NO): NO